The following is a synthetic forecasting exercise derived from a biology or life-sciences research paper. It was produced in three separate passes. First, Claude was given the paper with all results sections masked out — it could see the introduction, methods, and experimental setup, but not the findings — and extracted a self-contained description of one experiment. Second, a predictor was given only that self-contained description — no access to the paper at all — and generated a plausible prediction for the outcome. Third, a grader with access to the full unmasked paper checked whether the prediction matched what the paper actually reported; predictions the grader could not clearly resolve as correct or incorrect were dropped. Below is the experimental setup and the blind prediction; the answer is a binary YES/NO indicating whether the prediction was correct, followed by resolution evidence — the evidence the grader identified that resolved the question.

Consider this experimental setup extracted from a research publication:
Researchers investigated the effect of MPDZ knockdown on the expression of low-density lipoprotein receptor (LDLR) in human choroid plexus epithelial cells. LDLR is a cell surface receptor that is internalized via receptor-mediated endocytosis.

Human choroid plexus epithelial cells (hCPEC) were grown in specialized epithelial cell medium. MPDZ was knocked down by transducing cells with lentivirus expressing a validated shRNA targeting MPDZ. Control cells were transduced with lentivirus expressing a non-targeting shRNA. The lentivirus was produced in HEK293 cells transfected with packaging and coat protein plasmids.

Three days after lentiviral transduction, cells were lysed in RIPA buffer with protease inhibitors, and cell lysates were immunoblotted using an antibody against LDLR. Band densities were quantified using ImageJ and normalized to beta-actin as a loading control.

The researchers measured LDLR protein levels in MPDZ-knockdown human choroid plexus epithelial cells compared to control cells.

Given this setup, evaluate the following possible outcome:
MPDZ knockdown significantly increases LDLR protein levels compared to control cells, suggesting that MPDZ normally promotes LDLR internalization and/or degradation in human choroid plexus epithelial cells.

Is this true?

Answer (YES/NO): YES